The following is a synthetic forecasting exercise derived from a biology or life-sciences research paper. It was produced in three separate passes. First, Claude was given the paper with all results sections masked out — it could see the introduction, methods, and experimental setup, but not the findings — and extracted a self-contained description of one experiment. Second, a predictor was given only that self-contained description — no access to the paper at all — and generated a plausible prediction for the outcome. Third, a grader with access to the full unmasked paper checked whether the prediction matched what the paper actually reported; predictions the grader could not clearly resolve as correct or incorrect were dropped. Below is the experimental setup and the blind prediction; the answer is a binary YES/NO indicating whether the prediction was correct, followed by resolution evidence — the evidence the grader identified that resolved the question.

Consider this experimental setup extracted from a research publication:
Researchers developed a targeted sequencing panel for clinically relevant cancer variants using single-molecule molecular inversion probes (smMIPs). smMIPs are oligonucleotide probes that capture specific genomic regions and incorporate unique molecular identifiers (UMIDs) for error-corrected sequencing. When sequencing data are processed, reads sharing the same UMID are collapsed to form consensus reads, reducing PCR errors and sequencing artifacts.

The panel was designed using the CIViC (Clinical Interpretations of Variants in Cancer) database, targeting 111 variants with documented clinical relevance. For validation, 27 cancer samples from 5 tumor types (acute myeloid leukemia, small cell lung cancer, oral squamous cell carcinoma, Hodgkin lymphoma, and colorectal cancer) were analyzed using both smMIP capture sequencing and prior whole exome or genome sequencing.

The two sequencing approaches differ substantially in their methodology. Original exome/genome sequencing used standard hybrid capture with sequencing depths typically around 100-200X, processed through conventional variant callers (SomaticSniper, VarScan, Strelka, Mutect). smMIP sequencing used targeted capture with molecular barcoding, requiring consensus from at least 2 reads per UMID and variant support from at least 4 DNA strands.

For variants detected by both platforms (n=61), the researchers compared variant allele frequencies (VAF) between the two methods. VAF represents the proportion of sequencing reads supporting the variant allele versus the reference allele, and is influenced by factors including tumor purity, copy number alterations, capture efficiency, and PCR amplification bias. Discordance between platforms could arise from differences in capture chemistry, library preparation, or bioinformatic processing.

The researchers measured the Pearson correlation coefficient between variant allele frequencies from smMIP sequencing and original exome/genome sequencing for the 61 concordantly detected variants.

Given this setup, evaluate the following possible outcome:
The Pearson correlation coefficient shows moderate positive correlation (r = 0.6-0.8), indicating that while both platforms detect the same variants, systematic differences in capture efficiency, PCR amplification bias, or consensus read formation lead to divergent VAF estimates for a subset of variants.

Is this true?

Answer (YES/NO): NO